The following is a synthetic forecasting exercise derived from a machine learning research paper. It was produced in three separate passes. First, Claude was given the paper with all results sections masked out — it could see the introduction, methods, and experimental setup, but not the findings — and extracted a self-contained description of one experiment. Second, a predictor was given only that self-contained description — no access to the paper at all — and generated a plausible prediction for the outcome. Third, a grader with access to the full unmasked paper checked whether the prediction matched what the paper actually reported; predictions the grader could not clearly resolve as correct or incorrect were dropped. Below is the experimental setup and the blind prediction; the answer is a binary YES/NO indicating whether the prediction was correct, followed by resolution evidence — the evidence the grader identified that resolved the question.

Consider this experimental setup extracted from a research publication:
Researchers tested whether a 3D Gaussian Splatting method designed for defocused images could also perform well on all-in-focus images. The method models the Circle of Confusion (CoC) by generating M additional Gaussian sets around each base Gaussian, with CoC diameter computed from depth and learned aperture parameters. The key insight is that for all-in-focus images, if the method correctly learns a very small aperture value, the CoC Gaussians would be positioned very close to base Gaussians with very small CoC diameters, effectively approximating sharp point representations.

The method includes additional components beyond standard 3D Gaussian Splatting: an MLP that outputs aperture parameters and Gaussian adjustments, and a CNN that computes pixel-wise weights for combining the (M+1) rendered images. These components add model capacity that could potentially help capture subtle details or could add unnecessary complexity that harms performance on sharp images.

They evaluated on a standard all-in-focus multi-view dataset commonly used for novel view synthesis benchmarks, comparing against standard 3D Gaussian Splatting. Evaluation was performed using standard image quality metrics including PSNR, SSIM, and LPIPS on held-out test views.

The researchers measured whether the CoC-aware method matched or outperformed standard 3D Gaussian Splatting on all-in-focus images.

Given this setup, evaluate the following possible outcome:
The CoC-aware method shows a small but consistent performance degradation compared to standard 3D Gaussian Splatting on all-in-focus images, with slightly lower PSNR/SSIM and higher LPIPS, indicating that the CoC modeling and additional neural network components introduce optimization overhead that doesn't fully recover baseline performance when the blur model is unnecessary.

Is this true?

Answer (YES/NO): NO